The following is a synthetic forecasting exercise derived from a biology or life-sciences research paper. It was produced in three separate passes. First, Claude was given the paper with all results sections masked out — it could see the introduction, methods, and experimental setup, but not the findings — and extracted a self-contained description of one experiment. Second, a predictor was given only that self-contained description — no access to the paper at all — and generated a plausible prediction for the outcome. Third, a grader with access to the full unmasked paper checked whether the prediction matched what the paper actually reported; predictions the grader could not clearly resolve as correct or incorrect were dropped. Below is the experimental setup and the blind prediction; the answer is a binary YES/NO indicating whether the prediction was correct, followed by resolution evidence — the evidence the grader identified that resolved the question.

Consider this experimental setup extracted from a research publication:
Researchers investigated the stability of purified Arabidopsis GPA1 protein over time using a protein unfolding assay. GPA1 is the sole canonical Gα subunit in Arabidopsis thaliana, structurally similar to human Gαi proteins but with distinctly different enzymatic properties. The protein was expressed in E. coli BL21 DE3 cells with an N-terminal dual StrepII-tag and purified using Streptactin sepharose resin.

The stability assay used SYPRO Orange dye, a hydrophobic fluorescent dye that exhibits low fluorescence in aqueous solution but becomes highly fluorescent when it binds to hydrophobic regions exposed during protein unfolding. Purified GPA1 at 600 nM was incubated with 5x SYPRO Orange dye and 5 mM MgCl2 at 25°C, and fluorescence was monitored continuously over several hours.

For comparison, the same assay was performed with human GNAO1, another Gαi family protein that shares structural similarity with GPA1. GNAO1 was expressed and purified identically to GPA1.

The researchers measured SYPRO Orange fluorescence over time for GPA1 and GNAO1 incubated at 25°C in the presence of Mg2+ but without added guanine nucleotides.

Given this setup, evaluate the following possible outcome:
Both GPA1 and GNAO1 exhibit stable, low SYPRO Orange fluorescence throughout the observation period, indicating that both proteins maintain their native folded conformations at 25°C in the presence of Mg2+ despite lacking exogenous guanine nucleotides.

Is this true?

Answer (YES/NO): NO